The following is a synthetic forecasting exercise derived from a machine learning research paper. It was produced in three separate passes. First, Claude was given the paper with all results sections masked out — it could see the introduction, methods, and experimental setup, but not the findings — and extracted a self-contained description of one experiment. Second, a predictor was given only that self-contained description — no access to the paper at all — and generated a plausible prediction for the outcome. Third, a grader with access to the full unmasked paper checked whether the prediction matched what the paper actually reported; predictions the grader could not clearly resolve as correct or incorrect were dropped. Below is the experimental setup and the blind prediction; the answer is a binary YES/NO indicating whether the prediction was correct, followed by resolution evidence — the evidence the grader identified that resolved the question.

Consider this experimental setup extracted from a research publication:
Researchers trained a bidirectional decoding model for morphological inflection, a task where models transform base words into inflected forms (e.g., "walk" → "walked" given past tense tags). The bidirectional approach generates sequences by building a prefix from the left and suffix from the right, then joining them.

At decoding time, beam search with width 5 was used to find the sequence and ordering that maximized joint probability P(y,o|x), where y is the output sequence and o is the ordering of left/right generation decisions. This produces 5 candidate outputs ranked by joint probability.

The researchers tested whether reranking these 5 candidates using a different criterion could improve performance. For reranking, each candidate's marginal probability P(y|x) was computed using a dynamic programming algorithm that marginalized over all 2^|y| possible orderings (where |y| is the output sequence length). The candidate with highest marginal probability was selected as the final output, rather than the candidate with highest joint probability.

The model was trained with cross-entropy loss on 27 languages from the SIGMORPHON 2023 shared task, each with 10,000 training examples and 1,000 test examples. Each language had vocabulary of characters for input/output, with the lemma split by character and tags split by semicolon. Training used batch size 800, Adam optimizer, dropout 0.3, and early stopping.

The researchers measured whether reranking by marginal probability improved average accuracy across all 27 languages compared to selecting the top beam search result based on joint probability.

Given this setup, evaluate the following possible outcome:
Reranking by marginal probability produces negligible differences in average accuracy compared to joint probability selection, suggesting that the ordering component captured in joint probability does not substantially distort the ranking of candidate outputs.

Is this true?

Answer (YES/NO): NO